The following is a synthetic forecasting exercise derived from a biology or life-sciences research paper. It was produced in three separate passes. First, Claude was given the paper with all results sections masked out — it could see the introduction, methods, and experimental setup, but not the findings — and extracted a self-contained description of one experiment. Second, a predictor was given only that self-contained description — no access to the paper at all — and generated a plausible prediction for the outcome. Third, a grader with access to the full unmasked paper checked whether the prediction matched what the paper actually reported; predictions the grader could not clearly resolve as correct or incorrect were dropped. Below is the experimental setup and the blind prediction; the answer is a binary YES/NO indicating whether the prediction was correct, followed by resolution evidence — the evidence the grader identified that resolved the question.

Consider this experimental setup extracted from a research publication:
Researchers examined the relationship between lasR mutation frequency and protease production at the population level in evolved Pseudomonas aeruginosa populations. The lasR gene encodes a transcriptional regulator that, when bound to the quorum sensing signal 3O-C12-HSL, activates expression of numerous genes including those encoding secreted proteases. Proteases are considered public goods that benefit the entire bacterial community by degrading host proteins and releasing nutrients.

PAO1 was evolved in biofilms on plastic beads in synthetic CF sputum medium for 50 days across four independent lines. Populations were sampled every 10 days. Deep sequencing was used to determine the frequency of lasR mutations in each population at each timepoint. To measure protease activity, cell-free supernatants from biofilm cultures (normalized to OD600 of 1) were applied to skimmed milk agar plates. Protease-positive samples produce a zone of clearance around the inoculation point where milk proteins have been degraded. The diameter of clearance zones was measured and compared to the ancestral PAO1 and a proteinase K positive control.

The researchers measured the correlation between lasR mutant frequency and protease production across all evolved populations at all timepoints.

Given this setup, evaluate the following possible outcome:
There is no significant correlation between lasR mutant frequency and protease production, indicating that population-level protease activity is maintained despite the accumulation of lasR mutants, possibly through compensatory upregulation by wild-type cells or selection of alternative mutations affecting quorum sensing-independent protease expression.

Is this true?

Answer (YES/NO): NO